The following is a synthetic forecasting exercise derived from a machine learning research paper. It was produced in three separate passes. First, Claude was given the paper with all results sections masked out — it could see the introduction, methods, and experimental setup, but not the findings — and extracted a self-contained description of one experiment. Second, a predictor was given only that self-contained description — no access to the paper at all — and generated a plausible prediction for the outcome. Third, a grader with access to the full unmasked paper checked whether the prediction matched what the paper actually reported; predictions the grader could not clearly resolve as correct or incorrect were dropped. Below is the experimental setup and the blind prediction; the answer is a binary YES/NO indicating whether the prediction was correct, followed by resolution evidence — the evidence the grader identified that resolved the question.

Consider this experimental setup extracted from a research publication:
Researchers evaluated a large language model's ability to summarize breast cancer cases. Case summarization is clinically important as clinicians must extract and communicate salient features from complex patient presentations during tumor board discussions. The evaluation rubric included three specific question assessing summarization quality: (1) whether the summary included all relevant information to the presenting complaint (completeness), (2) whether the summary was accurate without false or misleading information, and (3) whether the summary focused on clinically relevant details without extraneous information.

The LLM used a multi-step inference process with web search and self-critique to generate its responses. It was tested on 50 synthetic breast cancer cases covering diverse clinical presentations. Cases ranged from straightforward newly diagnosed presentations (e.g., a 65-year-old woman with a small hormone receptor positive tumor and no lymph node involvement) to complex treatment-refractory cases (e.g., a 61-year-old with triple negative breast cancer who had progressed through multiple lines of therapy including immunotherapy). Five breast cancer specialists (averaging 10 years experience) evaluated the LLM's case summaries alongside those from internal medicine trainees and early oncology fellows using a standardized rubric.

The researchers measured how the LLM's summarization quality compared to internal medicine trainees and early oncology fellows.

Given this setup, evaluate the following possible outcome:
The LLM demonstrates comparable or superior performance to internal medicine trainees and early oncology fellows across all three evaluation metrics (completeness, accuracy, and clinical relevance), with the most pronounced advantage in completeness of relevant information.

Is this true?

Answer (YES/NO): NO